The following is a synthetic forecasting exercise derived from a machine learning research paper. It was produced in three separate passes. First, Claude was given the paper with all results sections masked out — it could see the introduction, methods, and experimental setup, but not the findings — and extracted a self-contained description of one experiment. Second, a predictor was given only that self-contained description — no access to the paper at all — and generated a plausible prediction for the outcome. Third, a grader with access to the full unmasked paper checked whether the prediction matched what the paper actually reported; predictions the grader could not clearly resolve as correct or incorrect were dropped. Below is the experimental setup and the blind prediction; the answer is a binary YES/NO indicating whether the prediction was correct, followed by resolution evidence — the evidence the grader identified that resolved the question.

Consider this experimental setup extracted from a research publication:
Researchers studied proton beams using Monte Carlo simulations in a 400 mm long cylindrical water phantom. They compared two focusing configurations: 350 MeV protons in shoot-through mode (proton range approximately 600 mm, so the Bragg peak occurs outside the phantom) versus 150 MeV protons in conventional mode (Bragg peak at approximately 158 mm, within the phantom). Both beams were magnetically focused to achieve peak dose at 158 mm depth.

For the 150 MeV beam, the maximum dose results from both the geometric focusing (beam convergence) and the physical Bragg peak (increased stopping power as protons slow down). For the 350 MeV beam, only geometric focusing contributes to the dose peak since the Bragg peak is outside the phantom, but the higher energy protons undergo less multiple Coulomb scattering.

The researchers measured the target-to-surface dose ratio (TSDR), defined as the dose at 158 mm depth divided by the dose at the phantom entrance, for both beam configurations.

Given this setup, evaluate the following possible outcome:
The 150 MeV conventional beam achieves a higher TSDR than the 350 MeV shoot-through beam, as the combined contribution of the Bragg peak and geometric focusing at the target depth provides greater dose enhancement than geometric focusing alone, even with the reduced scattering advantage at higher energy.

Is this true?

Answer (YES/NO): NO